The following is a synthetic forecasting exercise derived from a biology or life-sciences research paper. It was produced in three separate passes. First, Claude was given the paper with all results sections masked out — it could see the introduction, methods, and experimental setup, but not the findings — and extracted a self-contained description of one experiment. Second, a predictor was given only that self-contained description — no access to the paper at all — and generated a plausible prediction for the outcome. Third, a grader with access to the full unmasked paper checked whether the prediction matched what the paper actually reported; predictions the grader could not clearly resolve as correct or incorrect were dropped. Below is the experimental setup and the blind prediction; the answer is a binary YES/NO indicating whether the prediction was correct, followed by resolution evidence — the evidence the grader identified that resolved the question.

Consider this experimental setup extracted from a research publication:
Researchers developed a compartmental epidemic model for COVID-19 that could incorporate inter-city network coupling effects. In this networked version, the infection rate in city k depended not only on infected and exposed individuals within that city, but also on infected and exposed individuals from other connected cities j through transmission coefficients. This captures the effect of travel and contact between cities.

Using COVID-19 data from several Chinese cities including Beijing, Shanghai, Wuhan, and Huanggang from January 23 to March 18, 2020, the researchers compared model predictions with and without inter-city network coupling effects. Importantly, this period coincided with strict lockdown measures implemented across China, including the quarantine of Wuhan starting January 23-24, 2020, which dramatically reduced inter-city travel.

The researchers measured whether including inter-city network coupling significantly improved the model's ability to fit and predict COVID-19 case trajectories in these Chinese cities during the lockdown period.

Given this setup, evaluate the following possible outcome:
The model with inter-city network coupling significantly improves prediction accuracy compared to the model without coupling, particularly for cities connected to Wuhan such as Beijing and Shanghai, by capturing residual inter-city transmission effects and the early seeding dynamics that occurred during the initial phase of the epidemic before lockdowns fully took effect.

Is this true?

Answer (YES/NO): NO